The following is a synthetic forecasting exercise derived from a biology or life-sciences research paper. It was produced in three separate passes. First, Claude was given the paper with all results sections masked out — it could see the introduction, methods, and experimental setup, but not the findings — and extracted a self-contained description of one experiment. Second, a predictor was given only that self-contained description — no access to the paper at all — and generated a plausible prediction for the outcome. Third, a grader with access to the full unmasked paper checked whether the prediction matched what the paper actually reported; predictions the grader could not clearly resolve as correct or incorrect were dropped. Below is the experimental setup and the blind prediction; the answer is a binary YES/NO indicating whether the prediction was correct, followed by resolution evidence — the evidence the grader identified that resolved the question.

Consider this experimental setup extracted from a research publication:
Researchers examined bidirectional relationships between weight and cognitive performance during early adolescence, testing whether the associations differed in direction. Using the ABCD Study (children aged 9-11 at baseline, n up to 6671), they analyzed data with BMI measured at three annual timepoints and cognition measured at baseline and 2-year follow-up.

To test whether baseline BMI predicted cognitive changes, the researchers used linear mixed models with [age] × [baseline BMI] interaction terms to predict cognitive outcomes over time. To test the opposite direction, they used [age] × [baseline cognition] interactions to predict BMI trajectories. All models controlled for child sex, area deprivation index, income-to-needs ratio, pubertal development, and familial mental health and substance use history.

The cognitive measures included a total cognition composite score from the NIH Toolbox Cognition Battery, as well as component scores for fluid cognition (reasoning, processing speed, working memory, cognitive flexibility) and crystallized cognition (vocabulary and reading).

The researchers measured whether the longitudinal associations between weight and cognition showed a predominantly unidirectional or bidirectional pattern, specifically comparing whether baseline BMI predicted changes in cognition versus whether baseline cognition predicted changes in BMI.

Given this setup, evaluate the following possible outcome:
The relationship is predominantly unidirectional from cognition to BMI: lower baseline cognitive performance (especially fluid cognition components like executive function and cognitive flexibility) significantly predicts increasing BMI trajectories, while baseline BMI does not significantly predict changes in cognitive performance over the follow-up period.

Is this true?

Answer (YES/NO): YES